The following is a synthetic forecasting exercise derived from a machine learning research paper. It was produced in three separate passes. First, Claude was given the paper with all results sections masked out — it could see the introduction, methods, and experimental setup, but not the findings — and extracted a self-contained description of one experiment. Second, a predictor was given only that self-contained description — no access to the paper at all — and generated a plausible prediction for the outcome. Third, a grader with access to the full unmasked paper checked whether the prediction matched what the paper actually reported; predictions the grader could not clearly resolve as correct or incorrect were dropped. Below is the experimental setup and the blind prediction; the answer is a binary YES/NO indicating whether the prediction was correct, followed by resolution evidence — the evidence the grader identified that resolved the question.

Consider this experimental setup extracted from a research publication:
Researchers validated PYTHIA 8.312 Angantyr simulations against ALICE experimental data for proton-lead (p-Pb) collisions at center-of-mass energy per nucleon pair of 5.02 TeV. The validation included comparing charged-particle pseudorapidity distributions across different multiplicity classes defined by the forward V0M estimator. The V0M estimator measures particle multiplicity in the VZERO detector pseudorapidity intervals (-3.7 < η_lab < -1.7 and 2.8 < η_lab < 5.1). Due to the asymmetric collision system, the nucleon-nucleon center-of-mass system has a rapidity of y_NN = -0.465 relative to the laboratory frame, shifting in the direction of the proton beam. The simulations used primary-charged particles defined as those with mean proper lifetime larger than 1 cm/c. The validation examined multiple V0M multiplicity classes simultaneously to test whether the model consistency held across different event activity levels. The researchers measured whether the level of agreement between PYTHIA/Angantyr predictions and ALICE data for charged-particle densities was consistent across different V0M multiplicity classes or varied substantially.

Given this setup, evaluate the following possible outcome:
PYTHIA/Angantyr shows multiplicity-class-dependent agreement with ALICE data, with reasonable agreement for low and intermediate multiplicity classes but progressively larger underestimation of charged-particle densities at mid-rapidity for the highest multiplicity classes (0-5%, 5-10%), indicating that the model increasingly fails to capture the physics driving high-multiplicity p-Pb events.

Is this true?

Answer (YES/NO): NO